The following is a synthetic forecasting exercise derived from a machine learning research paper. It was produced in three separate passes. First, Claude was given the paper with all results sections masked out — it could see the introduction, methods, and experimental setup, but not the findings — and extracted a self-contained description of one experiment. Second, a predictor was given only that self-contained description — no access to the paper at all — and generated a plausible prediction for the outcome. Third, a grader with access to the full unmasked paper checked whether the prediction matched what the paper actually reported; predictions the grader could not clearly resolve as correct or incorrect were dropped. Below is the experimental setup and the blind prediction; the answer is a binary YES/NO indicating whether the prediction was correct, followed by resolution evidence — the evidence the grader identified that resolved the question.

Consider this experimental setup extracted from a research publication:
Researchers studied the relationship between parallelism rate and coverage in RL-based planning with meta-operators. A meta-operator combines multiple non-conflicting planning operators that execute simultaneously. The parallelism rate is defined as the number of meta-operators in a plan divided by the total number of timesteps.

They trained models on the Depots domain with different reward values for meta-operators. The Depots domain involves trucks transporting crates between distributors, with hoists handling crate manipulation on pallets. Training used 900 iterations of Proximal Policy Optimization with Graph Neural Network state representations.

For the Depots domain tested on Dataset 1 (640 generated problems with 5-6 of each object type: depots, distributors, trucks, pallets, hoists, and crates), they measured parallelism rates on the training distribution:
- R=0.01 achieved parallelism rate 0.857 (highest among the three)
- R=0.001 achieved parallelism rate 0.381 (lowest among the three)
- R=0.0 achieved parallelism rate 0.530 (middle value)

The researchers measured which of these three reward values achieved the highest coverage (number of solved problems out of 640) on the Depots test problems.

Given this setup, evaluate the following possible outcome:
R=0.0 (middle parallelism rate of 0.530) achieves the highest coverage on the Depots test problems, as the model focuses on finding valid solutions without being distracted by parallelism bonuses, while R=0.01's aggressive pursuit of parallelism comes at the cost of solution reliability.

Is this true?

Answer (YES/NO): NO